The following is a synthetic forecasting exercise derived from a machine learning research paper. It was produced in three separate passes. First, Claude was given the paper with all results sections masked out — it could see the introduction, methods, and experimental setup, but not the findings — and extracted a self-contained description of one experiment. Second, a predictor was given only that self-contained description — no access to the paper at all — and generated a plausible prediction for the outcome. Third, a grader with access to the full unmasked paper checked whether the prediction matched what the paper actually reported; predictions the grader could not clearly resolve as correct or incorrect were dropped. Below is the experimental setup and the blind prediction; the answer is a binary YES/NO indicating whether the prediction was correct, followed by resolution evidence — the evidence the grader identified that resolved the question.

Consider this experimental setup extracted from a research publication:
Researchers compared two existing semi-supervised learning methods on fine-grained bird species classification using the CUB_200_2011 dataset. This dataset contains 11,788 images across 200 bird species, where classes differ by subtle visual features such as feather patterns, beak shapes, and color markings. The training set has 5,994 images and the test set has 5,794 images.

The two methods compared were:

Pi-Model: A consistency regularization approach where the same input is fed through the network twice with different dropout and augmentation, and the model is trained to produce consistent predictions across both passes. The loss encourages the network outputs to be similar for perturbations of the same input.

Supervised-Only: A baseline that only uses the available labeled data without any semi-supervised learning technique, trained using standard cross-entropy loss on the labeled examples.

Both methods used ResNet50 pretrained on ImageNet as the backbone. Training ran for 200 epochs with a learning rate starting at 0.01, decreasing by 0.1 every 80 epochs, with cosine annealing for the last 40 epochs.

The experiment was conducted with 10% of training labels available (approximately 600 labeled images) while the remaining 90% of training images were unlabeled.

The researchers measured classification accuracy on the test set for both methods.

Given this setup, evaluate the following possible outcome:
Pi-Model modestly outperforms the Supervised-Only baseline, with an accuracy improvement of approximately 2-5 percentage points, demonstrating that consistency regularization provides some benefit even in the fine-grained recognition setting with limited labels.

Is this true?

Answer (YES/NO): NO